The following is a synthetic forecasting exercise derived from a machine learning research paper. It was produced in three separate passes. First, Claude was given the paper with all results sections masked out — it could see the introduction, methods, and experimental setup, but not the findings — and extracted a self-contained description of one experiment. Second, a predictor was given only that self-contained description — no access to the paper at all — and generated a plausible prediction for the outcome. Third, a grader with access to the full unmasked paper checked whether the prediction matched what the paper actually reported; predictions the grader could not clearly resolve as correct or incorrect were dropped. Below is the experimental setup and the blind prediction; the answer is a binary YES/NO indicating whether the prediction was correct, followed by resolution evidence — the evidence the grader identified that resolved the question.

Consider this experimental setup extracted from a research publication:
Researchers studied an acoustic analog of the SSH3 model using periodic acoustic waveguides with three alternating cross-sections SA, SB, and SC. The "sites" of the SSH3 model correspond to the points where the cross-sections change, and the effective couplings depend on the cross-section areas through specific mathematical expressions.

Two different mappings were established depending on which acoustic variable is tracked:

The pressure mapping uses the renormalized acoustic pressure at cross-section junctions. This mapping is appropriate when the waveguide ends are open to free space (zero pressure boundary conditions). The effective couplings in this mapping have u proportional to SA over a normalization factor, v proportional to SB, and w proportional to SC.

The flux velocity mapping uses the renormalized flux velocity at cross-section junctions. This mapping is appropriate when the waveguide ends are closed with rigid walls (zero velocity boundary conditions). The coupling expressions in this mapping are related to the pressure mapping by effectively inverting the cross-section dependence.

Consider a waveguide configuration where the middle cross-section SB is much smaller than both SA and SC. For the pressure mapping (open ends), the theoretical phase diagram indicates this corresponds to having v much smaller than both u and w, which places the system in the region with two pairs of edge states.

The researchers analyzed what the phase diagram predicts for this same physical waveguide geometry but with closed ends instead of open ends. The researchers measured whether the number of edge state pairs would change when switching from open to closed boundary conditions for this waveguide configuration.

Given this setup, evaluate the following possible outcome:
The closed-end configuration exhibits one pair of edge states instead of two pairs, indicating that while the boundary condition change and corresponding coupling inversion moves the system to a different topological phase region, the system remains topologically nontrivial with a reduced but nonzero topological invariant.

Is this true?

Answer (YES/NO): NO